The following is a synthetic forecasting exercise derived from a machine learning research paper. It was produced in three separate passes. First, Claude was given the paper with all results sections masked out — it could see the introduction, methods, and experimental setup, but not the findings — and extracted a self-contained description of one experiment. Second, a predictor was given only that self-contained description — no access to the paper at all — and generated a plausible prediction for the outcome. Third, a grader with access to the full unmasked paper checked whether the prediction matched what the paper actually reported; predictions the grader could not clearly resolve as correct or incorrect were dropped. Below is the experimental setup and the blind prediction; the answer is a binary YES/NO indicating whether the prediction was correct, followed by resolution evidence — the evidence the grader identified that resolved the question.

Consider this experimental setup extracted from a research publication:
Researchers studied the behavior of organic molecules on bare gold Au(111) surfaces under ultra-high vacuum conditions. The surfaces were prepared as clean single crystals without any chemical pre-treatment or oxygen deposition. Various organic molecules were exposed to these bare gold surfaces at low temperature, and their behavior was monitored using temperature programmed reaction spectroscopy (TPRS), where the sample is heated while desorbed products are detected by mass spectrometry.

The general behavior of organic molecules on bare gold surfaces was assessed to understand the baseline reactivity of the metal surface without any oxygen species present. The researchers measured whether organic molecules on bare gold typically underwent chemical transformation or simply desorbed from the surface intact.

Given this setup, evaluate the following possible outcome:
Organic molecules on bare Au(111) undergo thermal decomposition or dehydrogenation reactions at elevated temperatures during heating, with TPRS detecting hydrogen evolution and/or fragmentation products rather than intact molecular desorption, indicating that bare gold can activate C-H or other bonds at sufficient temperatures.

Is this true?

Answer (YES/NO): NO